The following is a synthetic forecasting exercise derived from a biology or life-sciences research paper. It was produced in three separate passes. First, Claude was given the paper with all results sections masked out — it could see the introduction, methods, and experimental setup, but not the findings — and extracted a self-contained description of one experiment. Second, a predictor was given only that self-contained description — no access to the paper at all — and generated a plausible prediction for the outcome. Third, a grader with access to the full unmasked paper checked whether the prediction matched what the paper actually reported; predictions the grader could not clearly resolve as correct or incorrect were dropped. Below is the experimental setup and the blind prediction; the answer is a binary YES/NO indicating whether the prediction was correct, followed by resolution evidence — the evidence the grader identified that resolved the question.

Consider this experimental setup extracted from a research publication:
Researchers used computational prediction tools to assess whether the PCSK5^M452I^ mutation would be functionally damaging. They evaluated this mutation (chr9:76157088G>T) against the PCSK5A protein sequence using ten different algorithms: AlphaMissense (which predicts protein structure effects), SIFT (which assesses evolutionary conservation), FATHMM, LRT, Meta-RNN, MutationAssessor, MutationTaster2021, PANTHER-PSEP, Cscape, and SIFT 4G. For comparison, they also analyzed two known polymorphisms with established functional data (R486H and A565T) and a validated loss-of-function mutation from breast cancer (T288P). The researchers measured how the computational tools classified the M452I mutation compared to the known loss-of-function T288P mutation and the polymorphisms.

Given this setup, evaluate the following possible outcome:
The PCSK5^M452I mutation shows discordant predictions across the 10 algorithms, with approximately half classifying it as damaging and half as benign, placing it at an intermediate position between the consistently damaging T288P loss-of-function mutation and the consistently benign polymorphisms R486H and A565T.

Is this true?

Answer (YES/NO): NO